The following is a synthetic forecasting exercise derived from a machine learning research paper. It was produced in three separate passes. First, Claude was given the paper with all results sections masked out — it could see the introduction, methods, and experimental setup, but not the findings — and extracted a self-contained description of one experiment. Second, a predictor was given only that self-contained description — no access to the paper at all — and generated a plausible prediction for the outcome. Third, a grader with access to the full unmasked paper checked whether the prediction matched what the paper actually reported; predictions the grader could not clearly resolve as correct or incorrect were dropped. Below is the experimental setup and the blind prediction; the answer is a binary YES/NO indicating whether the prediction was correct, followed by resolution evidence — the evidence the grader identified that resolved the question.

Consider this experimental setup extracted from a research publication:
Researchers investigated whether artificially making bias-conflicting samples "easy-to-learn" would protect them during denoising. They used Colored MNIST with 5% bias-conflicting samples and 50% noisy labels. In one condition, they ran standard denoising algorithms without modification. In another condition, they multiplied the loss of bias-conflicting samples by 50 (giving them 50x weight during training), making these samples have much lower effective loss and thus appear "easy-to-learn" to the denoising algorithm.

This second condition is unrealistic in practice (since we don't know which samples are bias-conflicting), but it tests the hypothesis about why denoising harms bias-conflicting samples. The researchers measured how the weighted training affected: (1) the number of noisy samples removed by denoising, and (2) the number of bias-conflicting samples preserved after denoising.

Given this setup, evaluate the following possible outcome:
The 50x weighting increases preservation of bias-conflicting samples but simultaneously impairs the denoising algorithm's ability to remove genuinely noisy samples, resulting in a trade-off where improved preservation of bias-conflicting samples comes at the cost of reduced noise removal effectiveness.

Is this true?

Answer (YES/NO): NO